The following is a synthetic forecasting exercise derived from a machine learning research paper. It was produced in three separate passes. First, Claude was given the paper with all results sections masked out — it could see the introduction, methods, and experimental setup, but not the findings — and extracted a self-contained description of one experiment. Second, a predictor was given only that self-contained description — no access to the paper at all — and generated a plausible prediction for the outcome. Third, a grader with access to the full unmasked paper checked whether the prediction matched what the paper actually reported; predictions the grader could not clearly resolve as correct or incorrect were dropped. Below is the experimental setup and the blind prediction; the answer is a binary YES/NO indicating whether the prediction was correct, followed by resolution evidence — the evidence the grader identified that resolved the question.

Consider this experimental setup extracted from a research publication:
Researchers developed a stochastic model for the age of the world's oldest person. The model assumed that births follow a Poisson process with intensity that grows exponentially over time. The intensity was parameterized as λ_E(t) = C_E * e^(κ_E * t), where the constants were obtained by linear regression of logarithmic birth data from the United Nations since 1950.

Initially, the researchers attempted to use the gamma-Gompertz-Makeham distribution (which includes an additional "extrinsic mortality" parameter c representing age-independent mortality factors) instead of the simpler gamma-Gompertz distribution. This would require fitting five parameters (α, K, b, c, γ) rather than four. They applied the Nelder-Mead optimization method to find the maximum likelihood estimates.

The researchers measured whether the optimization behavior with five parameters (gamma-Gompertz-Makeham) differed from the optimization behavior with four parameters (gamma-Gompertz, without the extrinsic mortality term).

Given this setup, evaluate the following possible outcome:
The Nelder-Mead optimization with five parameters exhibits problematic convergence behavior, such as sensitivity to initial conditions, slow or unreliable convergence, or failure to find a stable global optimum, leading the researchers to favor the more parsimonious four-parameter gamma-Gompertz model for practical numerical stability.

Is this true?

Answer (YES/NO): NO